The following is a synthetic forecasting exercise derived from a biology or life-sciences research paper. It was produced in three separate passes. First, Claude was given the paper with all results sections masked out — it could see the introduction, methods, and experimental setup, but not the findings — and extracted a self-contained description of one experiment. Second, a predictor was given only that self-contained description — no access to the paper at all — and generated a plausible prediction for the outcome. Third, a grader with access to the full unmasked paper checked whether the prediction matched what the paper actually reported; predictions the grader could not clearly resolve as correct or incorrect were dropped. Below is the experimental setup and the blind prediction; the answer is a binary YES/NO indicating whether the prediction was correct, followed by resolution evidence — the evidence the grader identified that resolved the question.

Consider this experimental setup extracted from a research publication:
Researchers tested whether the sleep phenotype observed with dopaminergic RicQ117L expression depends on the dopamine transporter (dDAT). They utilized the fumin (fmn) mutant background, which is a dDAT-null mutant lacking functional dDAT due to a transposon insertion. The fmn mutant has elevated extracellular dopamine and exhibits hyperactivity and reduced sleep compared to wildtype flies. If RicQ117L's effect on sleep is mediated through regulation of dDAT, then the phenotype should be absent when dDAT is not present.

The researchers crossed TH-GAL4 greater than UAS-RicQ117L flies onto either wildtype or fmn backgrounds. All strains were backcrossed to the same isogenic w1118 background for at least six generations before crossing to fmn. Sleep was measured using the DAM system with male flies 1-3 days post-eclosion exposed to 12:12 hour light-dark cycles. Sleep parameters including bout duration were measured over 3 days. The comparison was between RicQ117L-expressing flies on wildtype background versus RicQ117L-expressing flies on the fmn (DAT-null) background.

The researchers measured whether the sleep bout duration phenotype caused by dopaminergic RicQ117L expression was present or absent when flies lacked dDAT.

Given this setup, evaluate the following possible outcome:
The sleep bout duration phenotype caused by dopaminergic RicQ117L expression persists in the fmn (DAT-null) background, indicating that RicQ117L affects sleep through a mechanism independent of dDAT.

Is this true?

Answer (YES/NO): NO